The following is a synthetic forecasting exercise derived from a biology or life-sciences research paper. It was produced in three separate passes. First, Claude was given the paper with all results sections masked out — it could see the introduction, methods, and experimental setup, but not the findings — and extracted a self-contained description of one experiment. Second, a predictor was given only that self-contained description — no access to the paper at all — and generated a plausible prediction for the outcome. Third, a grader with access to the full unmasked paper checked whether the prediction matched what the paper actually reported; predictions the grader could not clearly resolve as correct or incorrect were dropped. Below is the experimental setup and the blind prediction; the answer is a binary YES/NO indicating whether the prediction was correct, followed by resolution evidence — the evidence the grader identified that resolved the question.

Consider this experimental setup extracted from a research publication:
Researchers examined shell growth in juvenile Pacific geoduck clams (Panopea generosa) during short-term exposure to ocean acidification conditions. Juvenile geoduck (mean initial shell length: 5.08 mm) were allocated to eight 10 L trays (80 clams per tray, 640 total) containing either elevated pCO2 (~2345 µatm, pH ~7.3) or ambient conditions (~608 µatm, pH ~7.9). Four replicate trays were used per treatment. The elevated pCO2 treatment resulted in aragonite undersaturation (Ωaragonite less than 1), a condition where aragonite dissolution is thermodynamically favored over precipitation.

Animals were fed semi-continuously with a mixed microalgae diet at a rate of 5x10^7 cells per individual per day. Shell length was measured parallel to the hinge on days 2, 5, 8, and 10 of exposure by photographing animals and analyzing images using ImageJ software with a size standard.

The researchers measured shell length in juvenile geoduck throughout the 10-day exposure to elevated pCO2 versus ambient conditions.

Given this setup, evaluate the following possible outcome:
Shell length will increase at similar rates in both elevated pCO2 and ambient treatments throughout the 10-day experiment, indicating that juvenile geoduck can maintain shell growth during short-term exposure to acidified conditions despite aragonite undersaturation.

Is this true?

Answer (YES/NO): YES